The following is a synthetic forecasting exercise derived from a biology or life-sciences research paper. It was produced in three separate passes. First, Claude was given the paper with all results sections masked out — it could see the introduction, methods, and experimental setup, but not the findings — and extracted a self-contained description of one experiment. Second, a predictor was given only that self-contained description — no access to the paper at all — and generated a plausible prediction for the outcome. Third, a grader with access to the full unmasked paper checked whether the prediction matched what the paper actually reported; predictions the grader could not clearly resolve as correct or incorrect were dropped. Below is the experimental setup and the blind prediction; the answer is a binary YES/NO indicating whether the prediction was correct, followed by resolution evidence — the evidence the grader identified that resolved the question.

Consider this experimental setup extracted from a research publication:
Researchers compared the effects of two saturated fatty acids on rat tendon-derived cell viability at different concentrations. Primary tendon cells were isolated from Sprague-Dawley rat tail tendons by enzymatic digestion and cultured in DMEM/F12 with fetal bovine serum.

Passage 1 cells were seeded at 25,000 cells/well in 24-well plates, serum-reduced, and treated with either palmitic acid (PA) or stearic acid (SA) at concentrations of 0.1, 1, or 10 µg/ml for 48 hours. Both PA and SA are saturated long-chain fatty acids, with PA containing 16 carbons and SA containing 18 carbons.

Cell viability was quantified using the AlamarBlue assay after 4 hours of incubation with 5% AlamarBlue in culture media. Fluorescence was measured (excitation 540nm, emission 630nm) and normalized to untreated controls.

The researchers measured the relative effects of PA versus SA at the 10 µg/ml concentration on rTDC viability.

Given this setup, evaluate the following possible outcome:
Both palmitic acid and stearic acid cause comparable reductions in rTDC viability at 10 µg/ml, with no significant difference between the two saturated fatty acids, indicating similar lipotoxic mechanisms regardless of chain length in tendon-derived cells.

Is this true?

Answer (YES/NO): NO